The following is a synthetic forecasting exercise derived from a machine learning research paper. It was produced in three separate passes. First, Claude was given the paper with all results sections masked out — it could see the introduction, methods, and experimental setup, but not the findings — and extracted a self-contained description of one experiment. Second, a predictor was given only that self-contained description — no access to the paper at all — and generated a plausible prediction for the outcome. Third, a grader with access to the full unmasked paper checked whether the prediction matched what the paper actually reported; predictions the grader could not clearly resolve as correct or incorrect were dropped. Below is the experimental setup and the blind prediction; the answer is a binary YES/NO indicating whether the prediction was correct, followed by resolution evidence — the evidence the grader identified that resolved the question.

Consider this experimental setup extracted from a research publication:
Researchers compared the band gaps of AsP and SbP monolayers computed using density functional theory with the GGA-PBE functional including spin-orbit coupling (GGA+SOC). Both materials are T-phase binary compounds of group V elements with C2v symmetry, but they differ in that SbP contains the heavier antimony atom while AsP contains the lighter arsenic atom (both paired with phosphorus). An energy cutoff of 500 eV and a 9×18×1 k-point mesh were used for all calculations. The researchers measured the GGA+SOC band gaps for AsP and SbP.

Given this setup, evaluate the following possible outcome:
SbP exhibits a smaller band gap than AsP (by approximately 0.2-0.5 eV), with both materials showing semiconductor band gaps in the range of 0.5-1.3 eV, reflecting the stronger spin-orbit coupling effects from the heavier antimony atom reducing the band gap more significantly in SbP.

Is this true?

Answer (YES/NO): NO